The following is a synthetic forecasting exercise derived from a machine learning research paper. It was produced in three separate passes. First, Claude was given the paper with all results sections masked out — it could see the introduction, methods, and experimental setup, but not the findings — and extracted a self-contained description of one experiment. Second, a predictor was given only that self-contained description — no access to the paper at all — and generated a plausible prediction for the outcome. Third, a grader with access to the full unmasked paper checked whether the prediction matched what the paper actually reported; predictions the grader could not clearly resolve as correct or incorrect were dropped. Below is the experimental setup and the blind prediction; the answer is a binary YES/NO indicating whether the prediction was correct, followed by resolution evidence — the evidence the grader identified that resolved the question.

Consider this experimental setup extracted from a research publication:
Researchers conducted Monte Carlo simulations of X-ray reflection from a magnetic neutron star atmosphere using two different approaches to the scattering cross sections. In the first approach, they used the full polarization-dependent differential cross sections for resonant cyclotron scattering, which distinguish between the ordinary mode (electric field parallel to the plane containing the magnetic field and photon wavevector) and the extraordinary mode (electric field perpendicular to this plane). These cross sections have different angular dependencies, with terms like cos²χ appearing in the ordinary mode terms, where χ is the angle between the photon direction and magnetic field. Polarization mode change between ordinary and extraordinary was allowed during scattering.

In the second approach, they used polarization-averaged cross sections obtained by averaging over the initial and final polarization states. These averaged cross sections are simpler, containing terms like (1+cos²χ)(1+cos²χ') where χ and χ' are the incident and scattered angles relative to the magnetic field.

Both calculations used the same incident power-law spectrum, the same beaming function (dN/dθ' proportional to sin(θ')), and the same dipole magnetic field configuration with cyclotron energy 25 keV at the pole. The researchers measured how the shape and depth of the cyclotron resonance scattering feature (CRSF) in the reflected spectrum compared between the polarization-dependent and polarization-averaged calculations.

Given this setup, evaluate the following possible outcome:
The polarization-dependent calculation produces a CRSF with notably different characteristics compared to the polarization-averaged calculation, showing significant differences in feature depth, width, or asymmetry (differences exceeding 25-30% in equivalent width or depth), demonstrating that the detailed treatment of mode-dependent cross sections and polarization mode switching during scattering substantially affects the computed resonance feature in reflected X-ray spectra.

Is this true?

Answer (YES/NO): NO